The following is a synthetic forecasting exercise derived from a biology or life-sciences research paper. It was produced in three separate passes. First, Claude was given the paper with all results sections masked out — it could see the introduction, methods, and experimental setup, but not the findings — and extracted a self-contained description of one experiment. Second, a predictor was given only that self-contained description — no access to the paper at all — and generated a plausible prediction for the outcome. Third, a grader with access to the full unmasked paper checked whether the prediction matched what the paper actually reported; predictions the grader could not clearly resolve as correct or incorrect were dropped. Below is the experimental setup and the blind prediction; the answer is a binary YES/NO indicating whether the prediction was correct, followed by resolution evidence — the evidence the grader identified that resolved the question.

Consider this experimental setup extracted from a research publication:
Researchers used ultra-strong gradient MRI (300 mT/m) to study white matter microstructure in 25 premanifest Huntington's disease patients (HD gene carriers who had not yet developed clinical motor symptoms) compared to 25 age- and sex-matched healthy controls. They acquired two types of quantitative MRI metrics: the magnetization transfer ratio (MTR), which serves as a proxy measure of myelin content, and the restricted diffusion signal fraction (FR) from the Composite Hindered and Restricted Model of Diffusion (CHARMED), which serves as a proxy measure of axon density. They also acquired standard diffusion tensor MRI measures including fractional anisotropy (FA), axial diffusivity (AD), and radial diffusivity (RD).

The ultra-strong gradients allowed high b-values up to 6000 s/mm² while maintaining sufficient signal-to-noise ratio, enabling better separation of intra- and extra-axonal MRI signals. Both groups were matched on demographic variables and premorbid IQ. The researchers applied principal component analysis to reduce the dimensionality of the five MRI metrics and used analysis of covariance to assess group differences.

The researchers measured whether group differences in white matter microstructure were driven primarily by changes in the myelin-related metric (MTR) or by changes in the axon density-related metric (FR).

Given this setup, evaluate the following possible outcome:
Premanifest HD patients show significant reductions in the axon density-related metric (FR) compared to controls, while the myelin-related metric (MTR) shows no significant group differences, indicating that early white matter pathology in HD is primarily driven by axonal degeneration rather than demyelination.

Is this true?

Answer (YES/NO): NO